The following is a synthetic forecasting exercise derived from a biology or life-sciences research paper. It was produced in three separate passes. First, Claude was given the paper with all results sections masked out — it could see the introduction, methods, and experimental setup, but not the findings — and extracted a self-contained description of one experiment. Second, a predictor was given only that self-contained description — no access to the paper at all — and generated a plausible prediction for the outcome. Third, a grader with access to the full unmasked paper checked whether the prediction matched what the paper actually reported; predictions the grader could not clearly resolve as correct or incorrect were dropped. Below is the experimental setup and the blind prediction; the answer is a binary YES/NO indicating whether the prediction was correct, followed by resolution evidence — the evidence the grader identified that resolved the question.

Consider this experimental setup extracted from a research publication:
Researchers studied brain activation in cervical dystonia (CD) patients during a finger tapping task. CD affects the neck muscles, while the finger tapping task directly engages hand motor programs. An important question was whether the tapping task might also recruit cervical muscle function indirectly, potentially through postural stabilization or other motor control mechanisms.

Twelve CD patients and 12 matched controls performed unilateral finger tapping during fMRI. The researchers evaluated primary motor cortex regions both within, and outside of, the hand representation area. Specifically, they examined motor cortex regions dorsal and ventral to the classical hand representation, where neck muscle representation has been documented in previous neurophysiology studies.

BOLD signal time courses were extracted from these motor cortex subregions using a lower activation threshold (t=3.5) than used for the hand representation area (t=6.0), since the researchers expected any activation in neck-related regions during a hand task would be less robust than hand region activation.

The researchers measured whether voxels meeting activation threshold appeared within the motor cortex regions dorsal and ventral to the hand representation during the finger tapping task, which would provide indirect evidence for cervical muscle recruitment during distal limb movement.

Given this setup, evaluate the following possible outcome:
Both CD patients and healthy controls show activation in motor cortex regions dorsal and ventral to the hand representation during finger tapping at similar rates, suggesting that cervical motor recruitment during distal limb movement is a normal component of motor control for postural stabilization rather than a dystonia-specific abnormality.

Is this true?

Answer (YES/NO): YES